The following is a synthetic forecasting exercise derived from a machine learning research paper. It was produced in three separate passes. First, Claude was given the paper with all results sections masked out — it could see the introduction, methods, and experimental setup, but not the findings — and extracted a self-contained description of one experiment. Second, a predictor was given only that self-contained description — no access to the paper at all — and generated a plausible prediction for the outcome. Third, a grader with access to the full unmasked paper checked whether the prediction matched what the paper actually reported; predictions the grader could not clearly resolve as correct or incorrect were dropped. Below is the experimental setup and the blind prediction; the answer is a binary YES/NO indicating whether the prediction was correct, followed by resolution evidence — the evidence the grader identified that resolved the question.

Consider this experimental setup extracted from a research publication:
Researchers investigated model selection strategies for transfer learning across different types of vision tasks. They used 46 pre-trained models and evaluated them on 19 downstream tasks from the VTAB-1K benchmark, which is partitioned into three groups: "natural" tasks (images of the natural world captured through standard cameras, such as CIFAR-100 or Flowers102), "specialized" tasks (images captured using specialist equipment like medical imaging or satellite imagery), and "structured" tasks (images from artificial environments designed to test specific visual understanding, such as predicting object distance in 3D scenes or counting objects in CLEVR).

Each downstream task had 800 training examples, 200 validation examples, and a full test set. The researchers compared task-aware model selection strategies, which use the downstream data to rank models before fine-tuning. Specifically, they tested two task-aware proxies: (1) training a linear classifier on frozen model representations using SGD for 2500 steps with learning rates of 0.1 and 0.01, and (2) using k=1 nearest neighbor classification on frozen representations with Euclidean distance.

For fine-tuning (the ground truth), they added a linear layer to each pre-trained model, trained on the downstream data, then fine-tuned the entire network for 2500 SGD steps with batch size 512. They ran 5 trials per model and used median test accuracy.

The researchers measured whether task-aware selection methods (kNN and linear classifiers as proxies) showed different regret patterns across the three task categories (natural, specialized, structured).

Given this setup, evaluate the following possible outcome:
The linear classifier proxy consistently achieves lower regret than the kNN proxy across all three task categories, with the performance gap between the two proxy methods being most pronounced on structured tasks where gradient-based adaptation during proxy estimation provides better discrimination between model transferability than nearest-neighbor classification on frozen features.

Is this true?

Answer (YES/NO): NO